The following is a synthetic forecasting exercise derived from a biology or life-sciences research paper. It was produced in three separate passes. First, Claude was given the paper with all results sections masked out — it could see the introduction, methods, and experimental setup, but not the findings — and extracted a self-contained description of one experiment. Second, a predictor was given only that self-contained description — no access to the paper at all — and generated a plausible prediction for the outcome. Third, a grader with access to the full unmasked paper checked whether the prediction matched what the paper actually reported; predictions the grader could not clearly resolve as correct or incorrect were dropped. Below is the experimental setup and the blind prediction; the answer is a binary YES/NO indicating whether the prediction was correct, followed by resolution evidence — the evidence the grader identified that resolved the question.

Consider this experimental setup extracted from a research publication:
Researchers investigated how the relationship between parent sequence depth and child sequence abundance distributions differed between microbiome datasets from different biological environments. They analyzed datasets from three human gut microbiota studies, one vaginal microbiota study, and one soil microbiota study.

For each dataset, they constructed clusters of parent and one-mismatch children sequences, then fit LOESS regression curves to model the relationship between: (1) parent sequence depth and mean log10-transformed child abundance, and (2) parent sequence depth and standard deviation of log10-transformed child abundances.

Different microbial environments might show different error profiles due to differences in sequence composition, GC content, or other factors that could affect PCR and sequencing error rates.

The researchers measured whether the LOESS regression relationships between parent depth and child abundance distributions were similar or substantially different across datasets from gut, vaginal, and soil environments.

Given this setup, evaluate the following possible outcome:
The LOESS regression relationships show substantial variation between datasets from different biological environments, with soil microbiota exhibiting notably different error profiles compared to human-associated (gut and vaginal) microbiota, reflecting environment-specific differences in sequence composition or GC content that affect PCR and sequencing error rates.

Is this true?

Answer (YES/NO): NO